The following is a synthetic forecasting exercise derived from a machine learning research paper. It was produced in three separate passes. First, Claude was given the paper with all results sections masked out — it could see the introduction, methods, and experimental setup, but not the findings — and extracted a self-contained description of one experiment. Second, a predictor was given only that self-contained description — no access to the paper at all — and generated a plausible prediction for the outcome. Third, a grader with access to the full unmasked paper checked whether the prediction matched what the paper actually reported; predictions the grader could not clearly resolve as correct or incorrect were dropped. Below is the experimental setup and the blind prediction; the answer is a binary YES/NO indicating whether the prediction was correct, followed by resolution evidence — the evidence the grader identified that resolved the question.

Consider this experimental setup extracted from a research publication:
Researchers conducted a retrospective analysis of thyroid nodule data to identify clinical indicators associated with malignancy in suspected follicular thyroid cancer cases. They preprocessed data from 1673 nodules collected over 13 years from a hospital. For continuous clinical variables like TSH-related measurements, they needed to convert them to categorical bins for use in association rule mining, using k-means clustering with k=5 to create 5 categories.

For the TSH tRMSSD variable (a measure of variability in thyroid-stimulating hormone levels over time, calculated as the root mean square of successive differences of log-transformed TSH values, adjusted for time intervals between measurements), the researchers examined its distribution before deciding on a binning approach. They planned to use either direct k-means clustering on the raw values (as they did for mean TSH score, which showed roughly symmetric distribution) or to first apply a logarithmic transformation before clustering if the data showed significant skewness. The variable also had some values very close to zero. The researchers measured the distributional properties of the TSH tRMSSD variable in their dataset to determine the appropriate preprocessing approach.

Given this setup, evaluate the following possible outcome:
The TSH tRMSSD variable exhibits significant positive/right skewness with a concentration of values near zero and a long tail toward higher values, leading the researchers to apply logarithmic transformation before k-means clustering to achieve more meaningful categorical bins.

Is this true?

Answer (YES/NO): YES